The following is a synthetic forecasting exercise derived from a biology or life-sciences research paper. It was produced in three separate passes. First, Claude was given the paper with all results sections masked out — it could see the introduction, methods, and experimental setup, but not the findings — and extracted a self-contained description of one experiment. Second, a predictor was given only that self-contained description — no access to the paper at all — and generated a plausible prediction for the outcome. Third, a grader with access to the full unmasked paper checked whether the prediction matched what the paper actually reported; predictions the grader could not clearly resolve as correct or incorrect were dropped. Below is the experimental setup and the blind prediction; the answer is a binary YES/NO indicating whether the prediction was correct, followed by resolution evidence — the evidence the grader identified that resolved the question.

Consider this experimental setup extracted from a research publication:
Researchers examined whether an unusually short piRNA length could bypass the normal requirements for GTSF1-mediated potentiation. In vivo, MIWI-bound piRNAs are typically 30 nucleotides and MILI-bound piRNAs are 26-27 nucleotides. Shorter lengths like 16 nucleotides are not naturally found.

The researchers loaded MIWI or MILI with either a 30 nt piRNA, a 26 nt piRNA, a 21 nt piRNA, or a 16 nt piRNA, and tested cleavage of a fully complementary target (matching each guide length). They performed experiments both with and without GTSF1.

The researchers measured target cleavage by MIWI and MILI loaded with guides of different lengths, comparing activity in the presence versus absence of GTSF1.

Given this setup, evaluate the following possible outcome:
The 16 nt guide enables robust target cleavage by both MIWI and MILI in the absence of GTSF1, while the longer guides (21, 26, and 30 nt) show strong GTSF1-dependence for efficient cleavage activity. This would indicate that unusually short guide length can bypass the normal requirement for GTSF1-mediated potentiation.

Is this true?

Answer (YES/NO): YES